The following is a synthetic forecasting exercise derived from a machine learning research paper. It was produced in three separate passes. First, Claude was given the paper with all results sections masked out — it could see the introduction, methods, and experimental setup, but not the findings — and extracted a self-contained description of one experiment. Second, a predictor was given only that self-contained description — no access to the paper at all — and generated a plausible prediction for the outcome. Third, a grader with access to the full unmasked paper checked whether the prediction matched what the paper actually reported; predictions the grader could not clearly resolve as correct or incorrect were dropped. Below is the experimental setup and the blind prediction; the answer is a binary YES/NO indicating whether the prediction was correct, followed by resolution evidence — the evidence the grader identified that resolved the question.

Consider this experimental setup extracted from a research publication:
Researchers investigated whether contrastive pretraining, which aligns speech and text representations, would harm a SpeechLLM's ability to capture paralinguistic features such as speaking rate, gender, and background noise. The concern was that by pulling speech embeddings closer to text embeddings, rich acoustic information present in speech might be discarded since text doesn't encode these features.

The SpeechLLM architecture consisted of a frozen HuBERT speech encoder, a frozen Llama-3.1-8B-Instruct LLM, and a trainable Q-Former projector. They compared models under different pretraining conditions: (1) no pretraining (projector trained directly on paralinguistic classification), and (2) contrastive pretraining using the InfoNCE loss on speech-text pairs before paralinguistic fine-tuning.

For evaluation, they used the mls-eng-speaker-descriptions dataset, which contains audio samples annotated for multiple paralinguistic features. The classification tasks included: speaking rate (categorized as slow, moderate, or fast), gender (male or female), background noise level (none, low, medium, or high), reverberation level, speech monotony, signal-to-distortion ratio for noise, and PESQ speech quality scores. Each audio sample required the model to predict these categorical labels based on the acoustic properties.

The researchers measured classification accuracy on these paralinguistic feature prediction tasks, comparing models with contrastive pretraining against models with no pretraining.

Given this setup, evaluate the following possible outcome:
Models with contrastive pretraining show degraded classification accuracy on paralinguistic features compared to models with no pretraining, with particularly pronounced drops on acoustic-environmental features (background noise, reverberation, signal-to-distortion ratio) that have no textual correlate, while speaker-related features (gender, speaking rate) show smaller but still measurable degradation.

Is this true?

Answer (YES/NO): NO